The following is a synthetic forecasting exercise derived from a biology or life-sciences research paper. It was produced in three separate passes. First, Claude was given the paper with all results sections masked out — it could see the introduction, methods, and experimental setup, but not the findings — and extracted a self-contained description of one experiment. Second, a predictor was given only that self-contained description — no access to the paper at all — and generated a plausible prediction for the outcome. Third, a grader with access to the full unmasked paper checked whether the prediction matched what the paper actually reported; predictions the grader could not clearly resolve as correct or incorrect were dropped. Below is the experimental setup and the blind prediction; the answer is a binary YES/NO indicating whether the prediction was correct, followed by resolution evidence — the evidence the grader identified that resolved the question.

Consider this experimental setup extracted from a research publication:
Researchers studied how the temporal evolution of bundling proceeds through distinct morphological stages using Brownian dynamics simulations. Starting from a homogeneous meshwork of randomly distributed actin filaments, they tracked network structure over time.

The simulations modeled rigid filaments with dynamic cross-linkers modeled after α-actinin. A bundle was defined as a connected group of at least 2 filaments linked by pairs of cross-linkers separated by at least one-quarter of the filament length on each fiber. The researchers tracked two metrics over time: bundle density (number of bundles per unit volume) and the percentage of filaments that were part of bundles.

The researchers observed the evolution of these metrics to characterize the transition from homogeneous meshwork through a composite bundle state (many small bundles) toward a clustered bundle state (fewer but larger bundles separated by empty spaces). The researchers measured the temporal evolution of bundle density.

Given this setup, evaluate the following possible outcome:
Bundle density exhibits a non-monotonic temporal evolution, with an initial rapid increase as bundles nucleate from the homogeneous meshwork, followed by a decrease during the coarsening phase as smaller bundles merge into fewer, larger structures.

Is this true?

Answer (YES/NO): YES